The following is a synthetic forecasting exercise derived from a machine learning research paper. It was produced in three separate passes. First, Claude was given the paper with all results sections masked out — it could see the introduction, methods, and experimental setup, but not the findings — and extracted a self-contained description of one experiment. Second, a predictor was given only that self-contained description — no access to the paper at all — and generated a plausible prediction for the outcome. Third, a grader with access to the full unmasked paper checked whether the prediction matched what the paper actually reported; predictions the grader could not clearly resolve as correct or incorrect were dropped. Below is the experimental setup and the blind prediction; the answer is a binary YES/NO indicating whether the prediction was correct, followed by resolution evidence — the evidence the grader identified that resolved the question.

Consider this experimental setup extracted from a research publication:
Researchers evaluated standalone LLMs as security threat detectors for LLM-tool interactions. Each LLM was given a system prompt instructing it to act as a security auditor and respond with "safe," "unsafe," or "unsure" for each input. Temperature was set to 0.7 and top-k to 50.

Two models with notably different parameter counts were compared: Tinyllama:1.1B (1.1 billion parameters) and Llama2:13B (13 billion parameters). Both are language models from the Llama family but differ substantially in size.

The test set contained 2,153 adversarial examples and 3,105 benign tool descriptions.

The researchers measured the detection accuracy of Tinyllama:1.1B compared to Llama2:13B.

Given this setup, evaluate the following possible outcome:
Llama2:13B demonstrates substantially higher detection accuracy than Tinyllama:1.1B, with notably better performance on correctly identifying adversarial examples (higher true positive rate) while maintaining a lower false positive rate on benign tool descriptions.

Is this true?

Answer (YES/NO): NO